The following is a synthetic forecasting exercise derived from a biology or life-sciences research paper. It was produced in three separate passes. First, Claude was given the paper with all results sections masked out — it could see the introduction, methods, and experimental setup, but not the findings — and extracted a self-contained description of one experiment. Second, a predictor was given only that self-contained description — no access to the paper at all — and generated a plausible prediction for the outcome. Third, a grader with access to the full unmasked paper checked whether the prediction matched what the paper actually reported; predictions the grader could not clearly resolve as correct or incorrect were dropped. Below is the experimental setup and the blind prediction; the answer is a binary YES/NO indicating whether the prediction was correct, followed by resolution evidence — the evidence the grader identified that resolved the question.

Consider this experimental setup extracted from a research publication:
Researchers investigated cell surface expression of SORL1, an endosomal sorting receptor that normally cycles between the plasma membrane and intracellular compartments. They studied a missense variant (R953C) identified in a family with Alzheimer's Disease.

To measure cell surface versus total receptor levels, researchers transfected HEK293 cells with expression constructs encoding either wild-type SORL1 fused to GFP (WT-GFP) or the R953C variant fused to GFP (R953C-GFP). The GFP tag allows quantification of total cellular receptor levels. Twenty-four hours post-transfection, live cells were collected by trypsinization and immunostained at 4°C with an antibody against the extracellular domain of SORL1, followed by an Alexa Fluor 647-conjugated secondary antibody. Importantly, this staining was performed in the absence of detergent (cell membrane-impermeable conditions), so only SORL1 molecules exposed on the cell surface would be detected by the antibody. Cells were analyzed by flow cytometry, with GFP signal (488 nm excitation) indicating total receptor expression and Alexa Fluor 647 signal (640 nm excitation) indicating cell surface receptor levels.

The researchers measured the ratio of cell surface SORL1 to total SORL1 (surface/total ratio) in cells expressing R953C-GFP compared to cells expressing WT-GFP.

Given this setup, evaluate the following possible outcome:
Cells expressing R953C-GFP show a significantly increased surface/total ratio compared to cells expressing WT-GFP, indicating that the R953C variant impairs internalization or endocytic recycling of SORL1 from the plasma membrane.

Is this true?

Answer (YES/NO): NO